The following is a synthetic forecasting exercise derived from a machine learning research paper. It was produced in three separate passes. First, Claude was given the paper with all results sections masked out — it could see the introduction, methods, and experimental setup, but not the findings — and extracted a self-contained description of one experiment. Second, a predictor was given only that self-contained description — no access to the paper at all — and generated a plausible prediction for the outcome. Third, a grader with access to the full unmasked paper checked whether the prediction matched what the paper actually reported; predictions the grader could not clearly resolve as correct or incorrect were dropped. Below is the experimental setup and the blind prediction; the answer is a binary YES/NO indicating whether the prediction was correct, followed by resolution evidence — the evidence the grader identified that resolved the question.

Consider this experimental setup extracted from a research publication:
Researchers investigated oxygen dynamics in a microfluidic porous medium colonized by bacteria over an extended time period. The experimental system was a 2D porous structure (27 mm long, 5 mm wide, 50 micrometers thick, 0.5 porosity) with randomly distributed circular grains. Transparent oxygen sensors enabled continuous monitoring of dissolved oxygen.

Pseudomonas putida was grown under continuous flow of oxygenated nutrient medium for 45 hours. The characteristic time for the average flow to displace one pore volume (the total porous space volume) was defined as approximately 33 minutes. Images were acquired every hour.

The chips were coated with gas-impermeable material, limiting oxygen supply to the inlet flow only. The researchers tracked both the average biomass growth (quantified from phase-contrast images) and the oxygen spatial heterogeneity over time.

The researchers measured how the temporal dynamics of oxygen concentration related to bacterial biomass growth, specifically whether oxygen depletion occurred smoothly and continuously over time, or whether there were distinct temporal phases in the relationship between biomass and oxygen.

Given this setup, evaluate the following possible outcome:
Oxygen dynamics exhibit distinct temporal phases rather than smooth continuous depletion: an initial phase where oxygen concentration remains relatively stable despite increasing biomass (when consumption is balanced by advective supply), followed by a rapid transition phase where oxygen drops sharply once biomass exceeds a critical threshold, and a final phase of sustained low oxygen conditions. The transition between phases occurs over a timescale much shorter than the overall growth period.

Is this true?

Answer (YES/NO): NO